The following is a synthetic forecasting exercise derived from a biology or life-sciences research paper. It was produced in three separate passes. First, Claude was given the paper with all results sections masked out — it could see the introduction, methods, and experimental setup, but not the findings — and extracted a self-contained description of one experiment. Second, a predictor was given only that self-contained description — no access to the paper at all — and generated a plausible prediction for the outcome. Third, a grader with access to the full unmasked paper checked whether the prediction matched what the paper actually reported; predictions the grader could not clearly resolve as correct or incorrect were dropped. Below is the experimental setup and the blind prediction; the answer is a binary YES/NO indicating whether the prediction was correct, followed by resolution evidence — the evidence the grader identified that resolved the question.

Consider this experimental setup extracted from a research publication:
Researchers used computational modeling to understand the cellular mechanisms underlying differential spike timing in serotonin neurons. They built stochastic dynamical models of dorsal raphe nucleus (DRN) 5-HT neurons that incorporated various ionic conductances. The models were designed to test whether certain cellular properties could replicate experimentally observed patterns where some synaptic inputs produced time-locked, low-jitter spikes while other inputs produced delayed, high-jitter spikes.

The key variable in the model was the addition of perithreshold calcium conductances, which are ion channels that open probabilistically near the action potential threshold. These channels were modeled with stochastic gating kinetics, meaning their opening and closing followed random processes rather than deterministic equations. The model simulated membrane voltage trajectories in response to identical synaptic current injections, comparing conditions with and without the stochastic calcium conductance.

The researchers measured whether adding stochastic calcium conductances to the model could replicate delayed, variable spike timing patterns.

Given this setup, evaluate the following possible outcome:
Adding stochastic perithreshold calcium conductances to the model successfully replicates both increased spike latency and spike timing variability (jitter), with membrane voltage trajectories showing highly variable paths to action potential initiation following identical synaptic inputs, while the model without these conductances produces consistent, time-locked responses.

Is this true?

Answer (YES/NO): YES